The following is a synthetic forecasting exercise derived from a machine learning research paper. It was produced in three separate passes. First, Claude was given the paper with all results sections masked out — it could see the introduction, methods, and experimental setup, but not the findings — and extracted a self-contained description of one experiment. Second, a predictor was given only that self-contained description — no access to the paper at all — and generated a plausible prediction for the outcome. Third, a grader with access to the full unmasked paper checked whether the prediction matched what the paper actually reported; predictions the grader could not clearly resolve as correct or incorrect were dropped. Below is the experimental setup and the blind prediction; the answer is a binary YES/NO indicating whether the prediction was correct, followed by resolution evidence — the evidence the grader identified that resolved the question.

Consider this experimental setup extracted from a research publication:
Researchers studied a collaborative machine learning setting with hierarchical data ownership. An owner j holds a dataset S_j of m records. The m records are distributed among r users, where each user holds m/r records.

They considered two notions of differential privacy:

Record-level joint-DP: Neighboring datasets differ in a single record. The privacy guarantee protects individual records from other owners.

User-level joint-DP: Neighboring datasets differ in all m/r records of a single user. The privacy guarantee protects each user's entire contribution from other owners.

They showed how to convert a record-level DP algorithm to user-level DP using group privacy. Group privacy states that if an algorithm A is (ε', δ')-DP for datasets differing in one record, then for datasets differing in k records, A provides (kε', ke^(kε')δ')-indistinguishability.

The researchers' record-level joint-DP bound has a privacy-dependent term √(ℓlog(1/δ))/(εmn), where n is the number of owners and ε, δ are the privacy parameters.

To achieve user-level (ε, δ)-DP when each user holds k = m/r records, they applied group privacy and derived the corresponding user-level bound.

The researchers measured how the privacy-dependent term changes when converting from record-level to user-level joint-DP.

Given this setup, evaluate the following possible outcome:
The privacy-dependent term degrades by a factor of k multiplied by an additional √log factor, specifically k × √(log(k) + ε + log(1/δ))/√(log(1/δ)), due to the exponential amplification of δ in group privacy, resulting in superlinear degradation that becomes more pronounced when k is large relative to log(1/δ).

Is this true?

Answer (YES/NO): NO